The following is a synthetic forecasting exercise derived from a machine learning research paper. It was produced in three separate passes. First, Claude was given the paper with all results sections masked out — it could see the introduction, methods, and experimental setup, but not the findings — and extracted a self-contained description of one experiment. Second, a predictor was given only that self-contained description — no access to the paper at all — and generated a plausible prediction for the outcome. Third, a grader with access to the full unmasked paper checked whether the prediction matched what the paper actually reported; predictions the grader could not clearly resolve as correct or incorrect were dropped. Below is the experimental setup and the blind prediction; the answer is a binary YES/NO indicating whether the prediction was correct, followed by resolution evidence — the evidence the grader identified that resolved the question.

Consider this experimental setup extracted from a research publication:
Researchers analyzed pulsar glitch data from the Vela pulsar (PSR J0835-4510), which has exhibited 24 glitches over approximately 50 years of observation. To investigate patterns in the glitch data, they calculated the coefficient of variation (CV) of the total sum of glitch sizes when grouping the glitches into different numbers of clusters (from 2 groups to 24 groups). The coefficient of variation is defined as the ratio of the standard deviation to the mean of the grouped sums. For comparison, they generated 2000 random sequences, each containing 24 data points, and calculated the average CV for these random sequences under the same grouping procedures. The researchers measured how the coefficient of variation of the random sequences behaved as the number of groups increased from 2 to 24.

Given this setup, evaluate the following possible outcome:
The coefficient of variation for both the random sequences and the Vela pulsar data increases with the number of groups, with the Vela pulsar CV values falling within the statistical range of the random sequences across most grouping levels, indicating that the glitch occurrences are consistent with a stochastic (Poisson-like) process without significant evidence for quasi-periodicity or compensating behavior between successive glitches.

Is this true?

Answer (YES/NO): NO